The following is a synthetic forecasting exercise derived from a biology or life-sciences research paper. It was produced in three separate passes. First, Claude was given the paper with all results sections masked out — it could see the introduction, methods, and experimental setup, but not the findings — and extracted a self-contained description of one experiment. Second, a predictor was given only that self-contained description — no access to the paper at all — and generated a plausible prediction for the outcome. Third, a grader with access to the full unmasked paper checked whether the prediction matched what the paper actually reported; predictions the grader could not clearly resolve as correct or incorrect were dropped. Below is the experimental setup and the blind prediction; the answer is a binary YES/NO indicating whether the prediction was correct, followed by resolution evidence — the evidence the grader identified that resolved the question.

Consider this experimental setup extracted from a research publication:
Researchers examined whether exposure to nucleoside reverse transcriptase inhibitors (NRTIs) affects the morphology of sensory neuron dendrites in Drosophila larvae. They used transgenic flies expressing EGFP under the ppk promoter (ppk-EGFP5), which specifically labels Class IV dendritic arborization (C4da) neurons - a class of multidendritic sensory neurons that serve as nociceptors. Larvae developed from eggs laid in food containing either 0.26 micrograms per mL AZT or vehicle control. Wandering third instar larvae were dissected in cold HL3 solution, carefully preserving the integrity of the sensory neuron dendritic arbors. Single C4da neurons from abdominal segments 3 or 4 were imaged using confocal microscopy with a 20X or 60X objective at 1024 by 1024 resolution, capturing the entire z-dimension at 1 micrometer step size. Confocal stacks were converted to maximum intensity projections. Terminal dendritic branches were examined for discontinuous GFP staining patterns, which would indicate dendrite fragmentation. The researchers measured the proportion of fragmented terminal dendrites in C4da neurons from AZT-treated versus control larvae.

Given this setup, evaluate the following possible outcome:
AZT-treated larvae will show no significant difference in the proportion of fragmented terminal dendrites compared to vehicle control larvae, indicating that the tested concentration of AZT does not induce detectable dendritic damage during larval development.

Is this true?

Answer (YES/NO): NO